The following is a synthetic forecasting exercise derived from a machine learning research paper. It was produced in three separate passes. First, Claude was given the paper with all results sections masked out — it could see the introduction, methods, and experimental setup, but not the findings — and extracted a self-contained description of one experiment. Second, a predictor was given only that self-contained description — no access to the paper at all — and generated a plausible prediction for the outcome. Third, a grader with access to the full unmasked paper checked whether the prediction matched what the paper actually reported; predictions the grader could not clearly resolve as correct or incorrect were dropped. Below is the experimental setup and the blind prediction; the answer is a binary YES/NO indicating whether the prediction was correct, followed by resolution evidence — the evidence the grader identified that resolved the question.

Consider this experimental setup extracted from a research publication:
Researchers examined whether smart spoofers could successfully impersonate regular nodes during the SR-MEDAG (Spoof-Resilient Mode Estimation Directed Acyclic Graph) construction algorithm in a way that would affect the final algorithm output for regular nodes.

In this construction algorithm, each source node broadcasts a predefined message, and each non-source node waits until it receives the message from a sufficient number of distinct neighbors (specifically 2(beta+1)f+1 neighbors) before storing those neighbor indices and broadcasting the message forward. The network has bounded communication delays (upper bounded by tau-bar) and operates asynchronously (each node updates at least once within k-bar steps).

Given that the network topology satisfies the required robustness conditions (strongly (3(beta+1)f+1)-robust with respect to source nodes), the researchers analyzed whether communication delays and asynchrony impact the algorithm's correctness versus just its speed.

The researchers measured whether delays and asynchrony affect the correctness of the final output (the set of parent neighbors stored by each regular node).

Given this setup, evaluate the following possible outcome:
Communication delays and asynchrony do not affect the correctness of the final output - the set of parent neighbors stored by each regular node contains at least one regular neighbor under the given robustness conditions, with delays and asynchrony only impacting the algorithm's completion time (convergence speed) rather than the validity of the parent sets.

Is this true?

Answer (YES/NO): YES